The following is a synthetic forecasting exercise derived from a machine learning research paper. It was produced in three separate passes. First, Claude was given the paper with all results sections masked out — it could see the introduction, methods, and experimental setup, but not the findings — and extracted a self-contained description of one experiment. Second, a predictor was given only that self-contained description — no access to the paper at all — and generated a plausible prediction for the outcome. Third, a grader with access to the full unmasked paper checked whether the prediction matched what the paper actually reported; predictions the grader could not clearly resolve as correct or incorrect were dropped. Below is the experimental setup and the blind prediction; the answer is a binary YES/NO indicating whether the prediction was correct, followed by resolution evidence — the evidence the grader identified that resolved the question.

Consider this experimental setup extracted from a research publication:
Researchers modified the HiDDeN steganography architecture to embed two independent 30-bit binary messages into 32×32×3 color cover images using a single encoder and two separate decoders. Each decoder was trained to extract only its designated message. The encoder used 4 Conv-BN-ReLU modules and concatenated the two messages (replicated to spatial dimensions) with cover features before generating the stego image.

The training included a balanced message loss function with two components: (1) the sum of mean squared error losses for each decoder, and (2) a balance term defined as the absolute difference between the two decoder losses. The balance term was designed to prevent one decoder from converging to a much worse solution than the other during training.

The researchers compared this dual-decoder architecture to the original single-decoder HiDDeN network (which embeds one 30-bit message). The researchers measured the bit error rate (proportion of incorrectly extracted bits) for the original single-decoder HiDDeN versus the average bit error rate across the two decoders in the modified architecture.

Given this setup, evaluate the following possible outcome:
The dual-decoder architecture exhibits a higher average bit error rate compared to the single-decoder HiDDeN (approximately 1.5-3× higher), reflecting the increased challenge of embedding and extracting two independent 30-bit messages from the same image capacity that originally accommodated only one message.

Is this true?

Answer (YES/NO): NO